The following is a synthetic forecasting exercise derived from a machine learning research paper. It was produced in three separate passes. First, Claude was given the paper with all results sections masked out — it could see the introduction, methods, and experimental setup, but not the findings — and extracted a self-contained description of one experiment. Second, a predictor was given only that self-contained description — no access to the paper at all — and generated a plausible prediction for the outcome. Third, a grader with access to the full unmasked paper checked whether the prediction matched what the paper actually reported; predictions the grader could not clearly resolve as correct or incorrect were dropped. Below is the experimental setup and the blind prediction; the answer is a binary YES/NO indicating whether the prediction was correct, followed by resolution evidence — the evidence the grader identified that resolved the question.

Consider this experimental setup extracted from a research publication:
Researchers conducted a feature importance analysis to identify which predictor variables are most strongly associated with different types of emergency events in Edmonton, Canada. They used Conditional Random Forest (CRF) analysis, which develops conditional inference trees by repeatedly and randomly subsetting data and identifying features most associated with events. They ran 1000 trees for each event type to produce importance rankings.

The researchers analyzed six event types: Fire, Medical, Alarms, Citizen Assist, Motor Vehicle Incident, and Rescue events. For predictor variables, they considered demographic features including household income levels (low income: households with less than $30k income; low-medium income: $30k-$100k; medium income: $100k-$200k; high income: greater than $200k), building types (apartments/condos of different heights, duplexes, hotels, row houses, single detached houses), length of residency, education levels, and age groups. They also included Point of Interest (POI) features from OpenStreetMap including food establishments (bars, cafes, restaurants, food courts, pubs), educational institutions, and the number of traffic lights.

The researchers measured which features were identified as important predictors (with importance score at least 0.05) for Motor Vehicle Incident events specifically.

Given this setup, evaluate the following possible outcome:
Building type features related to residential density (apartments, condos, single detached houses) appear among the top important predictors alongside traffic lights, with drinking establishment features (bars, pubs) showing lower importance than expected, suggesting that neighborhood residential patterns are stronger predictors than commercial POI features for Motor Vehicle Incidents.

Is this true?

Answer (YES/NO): NO